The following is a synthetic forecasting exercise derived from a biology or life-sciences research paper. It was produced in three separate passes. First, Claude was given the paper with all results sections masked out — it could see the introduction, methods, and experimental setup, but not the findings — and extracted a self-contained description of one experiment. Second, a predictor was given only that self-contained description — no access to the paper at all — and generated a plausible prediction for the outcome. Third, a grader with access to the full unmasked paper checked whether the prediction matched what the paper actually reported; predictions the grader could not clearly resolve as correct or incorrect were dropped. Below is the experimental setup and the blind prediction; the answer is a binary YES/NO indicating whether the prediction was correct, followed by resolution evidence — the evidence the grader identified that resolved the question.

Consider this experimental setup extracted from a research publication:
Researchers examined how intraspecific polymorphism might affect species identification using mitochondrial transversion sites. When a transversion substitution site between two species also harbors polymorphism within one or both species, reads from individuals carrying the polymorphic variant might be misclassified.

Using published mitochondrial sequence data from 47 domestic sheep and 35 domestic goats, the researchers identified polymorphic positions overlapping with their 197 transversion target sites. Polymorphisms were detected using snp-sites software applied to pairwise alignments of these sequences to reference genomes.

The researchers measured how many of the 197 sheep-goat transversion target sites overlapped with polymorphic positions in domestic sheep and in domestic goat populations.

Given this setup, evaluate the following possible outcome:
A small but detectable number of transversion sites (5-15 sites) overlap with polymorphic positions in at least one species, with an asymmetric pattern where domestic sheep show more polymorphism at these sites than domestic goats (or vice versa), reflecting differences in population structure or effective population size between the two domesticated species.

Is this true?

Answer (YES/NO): NO